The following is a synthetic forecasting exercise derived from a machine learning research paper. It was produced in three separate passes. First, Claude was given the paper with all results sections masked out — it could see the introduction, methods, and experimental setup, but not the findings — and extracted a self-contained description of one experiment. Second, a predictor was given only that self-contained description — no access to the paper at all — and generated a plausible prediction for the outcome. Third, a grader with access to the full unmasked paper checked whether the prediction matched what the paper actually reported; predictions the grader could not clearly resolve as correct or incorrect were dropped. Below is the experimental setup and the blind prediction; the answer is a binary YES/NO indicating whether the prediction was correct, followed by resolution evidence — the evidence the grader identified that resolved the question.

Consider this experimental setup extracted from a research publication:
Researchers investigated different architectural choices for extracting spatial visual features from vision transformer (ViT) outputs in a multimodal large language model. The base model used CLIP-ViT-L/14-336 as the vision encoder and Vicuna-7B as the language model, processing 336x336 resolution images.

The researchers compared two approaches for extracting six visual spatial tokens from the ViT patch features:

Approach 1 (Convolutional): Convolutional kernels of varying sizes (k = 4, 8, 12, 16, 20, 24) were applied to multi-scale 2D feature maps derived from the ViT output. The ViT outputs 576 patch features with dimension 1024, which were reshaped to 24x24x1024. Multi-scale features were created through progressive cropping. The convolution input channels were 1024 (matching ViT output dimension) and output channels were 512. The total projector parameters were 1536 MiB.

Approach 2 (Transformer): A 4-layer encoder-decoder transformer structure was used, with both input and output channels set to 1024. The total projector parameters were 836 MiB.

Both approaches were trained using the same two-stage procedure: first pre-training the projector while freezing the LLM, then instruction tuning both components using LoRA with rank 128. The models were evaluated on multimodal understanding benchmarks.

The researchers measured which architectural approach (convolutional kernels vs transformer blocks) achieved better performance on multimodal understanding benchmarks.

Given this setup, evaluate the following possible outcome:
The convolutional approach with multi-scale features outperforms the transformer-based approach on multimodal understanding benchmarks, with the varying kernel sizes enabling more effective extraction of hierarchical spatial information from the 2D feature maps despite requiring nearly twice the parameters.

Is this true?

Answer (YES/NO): YES